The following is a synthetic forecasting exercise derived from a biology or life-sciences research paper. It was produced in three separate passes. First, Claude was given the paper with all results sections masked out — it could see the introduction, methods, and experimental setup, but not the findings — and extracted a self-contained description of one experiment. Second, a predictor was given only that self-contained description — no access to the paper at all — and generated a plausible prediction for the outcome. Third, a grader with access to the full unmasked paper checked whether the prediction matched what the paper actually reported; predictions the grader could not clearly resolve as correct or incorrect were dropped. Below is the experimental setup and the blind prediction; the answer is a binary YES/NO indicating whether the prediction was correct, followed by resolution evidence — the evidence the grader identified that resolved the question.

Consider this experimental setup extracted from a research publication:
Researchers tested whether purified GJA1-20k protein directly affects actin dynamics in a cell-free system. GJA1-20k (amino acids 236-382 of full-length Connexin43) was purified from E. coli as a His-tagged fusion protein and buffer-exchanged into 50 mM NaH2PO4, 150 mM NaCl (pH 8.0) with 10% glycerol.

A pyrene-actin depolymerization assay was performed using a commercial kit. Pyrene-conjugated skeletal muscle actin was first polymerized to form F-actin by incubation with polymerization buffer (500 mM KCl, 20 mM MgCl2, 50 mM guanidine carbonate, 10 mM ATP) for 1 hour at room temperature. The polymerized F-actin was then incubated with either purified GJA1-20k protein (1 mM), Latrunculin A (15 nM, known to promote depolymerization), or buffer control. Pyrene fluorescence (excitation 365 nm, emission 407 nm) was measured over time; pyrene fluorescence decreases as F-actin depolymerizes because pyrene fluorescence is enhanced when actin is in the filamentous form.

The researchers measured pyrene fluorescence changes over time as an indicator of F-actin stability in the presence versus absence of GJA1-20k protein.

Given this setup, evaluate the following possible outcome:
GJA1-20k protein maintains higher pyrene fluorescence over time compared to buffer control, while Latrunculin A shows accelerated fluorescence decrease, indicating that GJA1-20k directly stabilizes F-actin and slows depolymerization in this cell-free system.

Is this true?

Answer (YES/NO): YES